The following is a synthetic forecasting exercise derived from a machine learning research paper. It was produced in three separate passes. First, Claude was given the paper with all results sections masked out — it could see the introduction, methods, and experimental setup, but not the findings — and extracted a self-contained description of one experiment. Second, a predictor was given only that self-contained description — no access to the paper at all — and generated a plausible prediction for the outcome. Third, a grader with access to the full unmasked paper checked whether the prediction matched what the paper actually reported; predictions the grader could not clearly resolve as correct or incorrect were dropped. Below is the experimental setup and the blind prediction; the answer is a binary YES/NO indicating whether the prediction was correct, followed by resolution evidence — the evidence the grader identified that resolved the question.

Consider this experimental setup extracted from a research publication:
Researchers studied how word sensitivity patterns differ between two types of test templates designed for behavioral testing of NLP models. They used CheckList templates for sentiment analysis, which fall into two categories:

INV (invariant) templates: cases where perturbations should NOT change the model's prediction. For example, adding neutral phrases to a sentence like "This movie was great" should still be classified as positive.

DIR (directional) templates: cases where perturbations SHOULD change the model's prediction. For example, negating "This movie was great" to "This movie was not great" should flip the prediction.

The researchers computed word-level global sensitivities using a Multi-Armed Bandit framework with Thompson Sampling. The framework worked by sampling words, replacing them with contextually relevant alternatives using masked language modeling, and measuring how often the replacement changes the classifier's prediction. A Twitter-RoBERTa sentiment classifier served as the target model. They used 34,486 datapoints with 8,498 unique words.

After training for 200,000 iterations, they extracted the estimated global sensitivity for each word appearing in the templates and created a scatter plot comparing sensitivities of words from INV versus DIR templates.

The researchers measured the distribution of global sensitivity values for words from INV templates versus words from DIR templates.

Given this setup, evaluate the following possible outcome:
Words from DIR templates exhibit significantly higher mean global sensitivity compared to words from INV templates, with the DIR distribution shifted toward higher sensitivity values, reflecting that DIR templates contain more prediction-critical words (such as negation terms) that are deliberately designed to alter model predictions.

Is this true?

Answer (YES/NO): YES